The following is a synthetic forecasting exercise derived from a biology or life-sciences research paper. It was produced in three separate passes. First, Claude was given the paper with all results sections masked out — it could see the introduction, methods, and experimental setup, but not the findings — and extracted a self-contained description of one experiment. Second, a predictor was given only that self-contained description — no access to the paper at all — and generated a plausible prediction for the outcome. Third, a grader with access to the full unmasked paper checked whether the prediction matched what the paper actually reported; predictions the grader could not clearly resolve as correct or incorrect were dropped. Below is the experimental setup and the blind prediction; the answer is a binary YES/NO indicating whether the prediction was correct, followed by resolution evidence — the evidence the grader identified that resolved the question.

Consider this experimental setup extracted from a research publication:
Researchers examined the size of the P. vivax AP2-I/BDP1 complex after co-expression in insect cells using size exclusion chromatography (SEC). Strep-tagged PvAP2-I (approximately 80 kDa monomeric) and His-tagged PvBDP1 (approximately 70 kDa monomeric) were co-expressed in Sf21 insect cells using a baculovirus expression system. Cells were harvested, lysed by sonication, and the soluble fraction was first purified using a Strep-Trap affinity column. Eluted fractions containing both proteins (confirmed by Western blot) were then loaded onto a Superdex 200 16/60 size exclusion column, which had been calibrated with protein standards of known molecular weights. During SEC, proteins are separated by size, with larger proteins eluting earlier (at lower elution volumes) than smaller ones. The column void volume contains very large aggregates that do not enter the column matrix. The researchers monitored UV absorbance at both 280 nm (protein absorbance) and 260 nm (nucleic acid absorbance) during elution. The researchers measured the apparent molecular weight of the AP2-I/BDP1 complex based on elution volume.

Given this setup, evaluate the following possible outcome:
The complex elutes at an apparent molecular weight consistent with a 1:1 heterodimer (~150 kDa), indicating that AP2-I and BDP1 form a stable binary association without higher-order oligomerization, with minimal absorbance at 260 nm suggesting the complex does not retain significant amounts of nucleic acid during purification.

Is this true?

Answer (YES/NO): NO